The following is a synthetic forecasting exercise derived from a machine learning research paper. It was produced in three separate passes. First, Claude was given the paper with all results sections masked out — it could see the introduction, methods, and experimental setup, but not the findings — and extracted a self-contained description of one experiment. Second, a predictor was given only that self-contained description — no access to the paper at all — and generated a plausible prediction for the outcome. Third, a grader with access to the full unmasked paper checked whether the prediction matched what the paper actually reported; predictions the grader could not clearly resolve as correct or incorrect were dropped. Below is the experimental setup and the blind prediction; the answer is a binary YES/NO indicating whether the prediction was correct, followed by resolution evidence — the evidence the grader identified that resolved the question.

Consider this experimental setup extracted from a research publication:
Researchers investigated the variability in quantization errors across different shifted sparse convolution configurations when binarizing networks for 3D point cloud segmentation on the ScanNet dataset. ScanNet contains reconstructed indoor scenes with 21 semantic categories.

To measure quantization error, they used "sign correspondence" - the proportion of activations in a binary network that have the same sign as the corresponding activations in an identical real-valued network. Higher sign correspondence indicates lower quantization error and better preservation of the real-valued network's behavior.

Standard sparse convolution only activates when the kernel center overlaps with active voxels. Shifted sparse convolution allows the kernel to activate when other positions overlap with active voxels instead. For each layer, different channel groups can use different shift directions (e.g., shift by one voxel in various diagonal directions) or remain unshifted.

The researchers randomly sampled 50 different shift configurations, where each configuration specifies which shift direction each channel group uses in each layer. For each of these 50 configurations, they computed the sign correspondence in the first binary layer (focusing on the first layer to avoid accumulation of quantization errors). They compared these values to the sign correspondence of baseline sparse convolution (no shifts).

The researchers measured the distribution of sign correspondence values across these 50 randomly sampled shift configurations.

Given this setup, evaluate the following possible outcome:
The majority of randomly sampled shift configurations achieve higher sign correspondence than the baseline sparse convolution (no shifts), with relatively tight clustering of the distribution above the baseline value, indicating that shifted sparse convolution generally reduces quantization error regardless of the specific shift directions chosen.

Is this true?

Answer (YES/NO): NO